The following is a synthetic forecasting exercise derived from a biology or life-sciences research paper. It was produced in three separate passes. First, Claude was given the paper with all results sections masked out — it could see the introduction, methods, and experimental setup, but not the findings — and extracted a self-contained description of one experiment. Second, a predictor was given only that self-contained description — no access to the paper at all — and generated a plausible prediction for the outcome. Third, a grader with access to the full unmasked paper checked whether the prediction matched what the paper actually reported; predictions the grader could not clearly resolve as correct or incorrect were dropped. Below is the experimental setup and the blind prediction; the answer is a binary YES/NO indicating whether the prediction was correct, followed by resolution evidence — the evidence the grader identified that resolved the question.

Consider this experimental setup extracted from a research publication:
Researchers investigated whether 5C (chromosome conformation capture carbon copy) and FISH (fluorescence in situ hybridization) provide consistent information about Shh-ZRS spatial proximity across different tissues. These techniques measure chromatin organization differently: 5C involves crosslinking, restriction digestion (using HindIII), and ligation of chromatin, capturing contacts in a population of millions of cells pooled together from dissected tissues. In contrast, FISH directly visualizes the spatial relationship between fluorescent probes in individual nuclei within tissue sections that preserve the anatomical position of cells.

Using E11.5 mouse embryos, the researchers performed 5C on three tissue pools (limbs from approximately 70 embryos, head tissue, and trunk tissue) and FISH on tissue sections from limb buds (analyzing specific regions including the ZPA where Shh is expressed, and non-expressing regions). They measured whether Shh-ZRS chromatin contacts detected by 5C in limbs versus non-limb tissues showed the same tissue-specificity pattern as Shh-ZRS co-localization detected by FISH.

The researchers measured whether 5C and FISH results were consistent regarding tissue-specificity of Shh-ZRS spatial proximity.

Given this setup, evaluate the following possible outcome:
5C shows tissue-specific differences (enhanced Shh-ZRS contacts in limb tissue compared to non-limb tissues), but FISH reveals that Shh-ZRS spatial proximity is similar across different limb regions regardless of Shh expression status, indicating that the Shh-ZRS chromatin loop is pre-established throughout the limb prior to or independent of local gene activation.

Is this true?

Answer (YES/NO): NO